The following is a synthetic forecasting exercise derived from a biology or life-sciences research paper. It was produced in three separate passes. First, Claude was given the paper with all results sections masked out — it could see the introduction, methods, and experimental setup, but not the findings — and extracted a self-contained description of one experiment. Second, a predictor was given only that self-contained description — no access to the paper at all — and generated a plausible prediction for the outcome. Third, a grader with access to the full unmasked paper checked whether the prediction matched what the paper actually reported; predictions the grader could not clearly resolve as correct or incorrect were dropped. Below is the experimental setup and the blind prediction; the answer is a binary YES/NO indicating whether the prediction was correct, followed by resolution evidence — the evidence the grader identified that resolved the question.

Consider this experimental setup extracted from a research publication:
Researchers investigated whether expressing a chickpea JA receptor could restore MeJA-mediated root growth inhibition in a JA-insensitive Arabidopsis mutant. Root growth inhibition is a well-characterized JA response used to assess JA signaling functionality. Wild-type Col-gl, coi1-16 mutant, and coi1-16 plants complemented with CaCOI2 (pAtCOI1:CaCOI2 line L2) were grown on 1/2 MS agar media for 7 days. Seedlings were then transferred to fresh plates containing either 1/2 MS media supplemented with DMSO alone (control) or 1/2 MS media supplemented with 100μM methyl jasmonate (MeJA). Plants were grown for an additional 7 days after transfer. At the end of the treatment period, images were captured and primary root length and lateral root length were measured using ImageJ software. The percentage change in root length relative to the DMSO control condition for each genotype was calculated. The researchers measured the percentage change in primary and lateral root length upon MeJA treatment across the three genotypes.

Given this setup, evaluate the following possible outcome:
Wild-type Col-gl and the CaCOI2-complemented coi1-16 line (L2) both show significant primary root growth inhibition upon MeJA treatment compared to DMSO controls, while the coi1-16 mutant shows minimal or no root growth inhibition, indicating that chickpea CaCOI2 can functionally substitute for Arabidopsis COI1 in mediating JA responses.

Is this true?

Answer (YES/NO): YES